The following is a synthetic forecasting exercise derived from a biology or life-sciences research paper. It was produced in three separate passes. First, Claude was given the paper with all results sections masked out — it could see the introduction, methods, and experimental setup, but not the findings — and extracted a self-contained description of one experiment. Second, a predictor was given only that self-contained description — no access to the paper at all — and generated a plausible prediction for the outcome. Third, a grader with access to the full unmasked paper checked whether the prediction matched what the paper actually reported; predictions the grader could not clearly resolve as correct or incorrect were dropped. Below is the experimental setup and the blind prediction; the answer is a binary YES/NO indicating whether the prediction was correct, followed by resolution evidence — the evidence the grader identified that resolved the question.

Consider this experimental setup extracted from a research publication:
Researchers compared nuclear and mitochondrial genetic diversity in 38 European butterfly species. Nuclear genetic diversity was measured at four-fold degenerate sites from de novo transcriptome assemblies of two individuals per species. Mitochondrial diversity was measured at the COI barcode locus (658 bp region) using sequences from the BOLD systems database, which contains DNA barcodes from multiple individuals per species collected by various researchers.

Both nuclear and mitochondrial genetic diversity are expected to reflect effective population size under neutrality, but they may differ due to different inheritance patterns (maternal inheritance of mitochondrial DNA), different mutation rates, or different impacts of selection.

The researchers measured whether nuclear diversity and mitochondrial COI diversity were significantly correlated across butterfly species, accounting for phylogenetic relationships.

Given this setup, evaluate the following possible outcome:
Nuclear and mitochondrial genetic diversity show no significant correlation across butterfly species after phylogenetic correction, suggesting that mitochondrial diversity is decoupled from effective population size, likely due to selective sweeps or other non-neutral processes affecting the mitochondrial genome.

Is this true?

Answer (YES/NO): YES